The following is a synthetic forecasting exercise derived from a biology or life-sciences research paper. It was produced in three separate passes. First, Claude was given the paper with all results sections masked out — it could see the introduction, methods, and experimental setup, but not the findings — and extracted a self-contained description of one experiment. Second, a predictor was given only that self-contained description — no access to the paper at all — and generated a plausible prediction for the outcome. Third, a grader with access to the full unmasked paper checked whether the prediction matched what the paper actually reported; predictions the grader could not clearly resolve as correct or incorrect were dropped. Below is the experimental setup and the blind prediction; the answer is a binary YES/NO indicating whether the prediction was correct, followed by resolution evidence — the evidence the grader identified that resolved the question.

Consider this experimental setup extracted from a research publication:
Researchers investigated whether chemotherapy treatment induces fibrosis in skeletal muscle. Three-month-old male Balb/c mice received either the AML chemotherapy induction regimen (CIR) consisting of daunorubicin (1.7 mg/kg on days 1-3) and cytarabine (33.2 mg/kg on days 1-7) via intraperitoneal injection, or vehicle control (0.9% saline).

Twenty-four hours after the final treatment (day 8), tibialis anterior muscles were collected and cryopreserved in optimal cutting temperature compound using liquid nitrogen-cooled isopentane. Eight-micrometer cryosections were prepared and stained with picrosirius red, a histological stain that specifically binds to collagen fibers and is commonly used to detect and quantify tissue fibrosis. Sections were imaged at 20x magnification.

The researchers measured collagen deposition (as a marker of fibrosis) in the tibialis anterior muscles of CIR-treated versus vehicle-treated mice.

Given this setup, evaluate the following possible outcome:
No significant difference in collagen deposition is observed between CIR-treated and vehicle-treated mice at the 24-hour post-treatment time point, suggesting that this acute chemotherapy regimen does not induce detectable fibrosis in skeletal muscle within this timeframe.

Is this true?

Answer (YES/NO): YES